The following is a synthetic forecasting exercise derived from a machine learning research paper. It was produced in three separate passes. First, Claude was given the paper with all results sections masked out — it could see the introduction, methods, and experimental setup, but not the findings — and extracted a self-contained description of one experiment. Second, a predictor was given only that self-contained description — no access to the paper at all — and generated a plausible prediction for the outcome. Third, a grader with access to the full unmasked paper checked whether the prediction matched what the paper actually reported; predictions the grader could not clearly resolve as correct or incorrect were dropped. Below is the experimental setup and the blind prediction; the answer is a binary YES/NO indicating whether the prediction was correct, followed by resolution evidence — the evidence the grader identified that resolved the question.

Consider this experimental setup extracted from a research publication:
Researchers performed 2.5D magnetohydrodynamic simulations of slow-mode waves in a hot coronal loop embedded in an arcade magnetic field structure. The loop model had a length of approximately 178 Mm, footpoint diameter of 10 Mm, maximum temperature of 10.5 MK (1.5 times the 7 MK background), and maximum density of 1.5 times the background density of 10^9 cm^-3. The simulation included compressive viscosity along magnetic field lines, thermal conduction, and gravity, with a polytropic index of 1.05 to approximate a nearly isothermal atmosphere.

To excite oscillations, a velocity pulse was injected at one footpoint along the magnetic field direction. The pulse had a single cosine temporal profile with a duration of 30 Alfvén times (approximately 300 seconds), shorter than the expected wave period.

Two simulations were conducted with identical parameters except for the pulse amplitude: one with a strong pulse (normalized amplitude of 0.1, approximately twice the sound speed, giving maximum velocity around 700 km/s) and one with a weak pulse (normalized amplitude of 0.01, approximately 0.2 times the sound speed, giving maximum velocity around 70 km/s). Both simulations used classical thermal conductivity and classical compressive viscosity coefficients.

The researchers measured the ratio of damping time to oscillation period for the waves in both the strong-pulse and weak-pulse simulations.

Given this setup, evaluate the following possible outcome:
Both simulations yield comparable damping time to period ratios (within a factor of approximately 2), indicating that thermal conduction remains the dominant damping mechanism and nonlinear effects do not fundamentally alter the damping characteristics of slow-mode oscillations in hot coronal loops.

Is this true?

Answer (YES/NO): NO